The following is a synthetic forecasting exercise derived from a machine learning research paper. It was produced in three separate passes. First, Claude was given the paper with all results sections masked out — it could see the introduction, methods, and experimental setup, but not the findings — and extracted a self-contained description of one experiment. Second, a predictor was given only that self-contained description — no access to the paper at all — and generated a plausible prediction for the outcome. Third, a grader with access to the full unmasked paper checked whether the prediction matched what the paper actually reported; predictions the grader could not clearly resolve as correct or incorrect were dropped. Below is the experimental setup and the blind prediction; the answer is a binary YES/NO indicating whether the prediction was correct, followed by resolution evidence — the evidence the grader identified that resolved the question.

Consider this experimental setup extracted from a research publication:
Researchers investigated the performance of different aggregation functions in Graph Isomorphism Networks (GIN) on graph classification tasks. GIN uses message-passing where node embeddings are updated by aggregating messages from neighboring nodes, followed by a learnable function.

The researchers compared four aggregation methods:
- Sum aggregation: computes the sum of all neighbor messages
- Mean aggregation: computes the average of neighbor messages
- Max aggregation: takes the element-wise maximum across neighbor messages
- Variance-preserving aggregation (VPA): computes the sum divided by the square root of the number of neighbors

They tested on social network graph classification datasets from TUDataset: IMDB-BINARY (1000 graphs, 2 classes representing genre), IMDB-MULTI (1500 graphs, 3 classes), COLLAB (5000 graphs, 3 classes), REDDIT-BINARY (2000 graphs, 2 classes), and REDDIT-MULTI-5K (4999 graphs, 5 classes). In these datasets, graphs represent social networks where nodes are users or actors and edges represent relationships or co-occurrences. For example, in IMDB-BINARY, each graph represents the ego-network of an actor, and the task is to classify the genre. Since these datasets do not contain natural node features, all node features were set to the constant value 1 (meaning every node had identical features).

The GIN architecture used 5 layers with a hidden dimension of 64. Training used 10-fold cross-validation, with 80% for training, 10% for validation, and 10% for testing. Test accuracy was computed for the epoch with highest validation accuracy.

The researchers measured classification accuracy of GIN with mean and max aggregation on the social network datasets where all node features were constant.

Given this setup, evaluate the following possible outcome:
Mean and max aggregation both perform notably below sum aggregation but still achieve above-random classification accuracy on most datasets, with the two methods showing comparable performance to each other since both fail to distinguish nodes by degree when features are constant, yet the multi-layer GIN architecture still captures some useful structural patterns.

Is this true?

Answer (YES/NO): NO